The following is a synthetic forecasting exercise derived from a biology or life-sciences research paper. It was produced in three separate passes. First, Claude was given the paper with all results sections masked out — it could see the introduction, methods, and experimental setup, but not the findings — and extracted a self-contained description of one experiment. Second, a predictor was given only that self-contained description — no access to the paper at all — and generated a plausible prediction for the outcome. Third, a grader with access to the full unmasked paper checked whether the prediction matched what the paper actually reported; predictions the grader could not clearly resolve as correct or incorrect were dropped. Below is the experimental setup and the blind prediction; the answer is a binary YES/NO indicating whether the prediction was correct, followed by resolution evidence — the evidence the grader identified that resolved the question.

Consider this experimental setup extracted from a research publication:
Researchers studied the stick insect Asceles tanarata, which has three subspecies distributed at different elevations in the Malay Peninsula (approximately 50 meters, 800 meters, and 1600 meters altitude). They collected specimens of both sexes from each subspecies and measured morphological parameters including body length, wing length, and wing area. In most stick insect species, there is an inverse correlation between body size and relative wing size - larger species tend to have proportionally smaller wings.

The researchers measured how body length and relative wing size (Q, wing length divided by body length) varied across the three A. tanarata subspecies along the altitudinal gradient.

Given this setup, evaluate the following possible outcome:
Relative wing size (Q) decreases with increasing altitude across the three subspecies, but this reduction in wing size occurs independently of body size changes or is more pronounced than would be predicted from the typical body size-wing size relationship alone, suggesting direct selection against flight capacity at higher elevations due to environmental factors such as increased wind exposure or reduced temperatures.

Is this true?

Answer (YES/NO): NO